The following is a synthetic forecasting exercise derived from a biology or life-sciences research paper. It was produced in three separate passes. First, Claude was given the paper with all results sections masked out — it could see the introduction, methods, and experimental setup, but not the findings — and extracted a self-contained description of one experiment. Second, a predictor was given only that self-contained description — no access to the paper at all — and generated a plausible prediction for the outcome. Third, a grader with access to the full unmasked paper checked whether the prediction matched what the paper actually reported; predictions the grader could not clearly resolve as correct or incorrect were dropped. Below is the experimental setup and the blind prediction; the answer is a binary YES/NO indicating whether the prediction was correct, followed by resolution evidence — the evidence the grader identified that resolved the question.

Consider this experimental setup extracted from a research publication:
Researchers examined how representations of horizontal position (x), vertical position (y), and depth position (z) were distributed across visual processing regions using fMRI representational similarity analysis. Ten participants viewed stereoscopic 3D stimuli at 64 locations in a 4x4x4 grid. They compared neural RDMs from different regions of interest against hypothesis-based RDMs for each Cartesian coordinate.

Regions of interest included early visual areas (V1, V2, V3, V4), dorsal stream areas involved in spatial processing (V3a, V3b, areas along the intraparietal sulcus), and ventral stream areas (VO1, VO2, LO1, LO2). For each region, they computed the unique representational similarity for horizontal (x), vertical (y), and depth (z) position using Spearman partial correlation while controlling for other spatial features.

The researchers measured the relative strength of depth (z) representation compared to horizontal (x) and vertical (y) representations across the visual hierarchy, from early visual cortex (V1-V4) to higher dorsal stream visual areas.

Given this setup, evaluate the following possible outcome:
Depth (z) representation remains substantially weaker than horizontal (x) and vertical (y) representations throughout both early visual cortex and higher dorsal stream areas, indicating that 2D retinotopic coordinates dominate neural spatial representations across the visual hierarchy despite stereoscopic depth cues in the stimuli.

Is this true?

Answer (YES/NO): YES